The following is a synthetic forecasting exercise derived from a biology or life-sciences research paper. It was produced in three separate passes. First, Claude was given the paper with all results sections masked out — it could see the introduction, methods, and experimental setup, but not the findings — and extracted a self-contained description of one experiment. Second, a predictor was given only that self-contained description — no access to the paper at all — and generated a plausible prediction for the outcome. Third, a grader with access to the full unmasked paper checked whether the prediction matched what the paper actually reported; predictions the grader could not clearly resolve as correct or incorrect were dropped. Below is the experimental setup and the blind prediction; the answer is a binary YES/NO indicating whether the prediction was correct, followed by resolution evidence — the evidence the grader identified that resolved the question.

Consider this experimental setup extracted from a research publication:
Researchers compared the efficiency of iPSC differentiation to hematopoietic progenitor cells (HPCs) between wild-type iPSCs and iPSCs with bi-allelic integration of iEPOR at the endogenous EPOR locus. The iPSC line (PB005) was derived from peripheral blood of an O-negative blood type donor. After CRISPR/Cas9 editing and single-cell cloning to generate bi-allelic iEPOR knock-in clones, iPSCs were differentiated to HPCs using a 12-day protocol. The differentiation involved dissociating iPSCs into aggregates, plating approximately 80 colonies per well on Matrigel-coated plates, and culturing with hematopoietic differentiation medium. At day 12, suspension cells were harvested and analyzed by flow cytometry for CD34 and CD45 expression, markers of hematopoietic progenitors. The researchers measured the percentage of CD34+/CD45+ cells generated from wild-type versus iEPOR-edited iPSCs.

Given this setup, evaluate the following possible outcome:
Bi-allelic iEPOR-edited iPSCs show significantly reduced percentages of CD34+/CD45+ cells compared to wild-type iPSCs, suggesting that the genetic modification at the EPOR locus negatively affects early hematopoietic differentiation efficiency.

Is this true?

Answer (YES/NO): NO